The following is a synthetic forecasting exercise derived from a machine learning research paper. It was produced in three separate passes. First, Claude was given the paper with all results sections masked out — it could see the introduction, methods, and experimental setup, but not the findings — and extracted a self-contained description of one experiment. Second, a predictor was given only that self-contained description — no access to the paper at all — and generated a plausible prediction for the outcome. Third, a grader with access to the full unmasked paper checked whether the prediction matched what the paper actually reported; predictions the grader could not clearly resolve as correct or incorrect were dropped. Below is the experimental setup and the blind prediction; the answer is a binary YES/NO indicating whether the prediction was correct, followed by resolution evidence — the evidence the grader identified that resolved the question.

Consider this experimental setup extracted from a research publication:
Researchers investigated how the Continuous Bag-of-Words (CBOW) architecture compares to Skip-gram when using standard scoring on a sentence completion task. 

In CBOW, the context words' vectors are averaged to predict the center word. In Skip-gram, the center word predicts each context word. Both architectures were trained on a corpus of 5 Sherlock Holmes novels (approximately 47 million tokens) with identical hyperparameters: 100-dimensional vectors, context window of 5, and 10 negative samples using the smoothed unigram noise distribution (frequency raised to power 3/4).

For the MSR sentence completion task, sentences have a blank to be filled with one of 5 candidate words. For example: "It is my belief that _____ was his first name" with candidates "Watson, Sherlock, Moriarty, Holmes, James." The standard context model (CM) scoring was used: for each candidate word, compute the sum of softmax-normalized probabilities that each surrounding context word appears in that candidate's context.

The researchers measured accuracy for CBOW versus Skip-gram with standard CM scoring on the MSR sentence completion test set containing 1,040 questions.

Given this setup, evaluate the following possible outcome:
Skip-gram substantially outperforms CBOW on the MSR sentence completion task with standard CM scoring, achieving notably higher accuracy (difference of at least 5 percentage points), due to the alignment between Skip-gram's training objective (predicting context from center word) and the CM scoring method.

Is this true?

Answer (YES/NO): NO